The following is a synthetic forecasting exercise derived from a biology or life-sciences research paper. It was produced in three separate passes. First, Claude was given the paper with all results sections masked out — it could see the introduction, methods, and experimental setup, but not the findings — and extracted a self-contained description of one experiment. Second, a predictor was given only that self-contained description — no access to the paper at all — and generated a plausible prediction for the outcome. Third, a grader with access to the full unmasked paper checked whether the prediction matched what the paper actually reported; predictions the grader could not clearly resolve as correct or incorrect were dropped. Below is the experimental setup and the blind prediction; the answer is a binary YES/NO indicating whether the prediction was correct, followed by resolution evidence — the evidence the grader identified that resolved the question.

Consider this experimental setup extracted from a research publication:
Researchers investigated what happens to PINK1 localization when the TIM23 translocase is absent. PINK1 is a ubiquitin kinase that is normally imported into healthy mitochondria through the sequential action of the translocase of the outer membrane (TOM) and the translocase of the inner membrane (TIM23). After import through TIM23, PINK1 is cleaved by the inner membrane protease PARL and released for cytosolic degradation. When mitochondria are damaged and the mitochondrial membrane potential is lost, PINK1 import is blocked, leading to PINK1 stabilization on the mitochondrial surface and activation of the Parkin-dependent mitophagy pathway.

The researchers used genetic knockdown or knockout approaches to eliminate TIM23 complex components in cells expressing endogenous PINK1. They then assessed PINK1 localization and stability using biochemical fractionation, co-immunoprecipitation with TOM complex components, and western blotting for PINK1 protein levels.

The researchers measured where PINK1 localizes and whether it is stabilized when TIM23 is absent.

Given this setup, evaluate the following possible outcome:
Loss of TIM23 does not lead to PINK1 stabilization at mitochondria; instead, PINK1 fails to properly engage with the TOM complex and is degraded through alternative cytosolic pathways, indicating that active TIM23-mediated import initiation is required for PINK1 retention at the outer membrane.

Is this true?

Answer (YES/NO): NO